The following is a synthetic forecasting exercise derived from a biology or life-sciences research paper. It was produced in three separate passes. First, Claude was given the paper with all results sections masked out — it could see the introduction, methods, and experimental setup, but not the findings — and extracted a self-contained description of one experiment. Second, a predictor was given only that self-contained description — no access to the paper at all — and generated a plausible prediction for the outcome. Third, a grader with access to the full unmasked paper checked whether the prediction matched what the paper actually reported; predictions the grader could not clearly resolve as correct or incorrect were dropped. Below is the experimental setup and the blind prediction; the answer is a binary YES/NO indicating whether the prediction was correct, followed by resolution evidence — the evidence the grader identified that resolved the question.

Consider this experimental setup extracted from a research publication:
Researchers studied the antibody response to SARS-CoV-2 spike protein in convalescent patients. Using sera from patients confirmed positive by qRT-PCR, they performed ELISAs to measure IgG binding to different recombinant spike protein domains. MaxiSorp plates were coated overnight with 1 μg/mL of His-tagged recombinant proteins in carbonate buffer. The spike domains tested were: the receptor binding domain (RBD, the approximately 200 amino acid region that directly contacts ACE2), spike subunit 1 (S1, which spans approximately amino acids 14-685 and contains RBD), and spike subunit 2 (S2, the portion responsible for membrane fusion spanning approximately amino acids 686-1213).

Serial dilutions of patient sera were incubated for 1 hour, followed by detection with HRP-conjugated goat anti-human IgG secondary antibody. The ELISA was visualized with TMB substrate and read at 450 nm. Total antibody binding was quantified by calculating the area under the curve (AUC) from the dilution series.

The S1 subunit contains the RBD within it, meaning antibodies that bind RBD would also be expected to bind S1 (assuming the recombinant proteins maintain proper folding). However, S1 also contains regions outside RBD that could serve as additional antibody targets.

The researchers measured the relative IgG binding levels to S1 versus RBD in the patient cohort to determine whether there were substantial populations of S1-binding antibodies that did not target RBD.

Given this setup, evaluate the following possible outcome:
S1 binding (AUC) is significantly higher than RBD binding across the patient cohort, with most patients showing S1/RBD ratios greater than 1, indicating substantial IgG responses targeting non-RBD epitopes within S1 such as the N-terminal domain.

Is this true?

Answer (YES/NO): NO